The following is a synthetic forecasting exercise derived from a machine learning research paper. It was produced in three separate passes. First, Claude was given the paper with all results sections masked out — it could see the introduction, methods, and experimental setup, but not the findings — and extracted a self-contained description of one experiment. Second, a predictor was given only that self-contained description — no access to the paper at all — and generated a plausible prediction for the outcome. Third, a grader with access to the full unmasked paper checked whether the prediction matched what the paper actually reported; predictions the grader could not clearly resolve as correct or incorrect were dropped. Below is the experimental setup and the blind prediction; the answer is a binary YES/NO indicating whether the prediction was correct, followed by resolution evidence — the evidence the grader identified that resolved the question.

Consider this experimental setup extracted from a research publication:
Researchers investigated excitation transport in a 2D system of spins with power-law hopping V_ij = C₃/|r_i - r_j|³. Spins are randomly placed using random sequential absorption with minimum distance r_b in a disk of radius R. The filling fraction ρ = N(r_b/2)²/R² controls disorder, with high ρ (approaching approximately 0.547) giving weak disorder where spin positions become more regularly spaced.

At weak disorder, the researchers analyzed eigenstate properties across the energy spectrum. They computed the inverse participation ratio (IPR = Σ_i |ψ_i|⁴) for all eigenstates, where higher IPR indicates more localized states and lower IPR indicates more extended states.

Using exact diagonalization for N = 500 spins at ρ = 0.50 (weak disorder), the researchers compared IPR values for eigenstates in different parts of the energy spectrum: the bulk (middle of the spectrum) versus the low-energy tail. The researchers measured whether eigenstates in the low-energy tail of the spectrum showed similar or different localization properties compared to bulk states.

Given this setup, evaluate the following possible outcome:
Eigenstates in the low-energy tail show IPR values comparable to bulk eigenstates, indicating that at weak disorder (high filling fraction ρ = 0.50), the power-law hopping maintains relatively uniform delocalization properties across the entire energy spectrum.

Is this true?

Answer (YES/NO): NO